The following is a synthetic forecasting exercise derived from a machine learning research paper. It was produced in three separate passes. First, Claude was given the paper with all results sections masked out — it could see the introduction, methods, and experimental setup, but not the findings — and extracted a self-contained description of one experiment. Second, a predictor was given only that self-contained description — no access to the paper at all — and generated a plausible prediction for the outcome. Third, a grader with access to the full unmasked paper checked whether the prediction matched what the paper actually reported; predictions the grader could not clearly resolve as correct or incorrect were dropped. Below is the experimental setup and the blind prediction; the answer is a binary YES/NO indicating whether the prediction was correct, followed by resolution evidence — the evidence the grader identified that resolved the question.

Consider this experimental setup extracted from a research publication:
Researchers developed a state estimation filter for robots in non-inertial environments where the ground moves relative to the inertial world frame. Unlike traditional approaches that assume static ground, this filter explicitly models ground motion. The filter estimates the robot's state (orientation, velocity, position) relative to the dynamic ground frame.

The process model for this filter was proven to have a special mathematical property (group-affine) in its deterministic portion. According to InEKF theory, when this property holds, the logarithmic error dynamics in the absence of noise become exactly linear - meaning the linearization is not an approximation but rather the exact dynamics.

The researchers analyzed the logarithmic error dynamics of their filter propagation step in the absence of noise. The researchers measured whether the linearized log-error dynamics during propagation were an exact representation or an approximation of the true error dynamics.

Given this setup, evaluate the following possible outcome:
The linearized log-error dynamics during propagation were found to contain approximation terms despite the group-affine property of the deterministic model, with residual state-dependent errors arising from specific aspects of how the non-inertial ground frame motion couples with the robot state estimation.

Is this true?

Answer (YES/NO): NO